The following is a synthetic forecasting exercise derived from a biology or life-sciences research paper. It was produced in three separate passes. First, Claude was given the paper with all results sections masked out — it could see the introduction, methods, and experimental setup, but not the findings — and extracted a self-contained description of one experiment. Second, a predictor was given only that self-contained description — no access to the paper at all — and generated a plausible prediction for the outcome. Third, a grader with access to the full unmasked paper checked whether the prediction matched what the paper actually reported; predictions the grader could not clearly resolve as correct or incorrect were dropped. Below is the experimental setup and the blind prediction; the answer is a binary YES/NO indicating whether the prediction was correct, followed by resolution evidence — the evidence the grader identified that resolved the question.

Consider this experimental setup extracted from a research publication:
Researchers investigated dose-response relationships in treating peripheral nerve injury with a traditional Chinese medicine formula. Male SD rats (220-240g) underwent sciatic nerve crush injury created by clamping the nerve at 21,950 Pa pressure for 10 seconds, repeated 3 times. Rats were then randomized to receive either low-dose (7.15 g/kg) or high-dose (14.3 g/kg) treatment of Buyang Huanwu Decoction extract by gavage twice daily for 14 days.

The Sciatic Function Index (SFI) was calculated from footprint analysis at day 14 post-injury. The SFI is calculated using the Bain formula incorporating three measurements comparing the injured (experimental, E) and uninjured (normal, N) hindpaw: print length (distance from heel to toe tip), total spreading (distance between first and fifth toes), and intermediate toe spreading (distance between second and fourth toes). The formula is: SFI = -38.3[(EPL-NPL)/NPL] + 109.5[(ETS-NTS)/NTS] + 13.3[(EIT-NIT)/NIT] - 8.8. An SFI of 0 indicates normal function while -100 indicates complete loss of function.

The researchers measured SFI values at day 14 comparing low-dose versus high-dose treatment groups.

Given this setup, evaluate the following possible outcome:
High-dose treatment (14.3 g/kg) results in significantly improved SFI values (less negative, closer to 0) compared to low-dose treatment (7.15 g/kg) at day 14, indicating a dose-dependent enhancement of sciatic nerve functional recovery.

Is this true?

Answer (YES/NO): NO